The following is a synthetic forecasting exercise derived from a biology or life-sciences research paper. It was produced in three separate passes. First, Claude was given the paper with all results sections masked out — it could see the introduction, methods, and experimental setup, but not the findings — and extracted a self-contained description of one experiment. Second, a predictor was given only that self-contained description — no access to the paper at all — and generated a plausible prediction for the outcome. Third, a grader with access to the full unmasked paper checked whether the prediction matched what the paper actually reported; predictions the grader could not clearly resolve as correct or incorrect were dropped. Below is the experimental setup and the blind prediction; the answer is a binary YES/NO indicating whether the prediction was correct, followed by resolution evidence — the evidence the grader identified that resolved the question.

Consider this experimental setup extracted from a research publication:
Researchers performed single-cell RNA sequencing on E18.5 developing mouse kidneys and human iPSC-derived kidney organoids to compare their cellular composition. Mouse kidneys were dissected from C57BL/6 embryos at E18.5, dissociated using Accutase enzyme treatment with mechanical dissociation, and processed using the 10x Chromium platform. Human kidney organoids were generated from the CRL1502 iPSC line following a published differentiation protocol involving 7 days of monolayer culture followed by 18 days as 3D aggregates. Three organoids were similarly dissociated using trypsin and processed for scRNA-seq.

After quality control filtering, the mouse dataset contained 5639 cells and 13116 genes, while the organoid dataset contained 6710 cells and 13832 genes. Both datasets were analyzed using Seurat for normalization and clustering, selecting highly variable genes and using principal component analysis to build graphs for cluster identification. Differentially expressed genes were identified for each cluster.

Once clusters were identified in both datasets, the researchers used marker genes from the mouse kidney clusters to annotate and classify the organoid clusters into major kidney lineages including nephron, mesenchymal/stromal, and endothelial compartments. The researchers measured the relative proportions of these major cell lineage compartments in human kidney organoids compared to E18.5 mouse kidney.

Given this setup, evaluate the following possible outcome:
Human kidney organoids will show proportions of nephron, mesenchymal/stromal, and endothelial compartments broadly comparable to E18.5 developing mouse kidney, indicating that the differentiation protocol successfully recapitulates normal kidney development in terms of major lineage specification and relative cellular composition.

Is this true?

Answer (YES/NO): YES